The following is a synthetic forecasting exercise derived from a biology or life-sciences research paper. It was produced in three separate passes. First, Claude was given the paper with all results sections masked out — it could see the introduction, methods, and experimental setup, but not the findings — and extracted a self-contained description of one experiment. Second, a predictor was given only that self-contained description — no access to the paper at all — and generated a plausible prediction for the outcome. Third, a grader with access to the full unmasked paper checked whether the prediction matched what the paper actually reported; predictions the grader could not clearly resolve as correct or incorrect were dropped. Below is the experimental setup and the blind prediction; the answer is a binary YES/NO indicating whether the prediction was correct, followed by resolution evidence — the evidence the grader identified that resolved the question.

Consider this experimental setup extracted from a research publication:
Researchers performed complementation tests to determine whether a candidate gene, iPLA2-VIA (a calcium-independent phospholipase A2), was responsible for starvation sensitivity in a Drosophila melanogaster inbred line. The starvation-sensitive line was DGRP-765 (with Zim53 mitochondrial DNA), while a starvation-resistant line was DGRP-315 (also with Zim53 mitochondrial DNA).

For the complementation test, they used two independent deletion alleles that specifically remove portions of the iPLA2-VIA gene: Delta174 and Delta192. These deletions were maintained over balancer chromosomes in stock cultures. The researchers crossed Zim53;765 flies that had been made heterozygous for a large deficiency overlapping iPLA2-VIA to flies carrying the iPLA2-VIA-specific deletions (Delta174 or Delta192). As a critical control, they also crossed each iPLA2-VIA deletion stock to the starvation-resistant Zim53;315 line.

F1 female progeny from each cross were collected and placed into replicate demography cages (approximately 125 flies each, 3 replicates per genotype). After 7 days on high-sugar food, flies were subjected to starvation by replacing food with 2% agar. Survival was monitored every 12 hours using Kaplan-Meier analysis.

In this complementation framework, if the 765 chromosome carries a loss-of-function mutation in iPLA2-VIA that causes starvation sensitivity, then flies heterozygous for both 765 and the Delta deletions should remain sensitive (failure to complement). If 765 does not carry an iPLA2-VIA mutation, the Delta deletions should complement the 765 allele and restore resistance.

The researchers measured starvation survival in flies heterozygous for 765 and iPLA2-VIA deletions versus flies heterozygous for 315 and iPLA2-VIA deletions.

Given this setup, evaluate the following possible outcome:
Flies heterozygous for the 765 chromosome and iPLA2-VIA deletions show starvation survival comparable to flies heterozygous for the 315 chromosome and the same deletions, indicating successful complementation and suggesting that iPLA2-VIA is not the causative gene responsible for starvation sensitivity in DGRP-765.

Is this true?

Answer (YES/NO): NO